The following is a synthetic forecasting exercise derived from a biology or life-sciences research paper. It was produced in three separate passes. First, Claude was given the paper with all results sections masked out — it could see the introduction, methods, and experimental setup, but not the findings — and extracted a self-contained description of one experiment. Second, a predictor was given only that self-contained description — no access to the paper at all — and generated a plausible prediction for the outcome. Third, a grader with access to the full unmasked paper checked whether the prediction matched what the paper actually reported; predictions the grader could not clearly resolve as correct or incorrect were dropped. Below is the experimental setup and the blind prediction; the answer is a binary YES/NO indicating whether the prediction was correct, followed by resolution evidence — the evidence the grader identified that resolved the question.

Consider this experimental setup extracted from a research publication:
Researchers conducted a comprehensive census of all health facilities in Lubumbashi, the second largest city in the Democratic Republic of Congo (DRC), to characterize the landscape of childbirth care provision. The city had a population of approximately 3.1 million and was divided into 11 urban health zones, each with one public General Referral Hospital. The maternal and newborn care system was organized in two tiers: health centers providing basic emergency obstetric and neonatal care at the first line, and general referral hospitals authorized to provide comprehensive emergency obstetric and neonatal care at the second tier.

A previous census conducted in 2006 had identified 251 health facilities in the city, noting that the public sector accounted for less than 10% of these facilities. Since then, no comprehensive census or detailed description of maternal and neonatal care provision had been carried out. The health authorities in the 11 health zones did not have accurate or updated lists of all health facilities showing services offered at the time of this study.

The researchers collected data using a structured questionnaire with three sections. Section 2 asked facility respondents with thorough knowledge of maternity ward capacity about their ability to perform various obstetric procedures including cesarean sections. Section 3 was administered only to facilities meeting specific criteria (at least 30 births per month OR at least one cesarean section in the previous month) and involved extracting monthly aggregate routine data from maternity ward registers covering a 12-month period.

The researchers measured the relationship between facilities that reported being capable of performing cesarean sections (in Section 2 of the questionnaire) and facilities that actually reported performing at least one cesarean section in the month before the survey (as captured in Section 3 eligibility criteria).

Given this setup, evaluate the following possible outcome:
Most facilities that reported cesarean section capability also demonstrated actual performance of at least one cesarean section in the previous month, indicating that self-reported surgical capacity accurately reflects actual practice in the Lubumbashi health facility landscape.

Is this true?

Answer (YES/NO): NO